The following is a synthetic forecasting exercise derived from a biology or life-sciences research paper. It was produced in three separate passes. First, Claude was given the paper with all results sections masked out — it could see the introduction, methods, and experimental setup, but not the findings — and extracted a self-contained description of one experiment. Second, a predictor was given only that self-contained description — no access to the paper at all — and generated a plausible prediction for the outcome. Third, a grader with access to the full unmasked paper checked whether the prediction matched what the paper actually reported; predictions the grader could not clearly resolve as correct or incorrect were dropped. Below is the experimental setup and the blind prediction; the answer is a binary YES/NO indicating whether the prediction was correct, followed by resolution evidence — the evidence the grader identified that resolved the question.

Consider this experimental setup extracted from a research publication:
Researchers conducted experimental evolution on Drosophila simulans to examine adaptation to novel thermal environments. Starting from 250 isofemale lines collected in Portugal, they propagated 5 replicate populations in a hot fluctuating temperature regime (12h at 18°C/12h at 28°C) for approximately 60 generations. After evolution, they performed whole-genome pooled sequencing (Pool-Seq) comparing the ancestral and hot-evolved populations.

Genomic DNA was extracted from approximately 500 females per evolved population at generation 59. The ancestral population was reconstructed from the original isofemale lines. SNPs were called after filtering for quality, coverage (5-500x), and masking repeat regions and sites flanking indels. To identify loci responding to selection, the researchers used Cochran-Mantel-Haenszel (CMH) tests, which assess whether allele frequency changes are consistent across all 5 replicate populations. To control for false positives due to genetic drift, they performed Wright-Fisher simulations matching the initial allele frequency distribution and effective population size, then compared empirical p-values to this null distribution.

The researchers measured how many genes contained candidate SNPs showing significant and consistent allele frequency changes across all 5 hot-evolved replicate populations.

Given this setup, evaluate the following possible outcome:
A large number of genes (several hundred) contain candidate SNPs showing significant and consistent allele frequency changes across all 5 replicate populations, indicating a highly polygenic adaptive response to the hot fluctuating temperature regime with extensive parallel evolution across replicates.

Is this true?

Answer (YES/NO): NO